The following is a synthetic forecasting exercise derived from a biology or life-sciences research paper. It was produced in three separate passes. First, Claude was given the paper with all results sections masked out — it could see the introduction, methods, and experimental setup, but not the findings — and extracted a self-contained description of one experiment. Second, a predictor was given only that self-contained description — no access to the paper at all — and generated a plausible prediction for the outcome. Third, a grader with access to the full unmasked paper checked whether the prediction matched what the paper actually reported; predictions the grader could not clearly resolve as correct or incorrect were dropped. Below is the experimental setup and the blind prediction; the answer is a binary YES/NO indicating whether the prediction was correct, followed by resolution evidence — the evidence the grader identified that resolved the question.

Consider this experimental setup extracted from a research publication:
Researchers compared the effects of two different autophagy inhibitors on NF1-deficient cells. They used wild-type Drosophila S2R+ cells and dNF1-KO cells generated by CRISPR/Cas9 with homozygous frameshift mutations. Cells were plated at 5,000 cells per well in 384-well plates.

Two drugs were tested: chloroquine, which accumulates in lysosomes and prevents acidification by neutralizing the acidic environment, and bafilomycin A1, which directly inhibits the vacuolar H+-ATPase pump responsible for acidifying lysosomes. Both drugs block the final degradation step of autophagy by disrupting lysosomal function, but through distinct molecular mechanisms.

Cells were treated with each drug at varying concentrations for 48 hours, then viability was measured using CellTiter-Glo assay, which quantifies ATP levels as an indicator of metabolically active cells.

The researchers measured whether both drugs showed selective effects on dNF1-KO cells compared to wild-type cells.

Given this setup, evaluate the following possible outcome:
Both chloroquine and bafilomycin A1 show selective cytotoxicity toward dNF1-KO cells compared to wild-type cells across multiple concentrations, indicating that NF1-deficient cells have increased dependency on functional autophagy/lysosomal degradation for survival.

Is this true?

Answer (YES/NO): YES